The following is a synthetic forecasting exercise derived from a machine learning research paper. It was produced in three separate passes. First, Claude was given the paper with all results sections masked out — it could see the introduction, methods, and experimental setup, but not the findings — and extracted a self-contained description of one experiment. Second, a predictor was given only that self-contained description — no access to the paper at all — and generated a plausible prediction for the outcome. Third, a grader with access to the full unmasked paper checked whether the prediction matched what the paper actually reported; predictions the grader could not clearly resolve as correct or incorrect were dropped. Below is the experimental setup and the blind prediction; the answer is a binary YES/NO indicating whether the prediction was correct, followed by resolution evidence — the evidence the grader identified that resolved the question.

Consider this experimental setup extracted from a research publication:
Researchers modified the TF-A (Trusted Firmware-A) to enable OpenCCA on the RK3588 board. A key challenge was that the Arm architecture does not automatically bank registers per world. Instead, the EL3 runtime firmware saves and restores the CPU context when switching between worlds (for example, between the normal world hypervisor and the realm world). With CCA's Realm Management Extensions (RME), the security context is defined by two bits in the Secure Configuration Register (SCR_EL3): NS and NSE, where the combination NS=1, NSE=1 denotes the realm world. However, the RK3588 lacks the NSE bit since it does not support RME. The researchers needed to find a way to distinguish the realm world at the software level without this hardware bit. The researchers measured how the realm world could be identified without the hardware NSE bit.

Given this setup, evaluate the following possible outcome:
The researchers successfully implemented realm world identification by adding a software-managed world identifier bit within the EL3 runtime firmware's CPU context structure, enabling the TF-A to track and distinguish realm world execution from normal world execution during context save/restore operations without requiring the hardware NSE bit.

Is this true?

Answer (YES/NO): YES